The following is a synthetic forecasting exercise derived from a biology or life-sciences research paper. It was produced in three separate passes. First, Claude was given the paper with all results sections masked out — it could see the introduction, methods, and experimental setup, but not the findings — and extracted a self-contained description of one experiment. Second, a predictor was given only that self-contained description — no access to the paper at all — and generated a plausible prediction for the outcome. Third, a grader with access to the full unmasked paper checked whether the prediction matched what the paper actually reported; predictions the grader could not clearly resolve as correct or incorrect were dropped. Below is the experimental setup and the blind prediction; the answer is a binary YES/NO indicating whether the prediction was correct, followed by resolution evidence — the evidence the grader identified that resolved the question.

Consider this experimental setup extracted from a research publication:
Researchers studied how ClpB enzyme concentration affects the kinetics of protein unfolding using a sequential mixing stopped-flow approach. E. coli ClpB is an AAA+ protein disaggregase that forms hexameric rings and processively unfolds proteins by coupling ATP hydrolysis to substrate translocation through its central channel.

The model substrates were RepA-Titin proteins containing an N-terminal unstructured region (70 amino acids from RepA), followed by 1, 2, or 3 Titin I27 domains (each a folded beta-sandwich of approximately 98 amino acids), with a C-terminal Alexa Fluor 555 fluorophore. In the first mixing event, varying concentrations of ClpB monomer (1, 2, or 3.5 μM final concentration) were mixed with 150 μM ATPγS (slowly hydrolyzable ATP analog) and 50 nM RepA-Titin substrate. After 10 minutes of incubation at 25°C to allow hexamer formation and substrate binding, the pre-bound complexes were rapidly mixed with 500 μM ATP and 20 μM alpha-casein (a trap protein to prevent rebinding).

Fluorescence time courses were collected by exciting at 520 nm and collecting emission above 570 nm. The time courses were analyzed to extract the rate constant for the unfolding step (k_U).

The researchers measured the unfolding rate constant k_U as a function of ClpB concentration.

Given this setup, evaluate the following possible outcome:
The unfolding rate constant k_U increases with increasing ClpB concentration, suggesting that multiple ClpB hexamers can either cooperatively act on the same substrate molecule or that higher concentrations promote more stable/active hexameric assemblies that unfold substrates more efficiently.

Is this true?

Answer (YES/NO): NO